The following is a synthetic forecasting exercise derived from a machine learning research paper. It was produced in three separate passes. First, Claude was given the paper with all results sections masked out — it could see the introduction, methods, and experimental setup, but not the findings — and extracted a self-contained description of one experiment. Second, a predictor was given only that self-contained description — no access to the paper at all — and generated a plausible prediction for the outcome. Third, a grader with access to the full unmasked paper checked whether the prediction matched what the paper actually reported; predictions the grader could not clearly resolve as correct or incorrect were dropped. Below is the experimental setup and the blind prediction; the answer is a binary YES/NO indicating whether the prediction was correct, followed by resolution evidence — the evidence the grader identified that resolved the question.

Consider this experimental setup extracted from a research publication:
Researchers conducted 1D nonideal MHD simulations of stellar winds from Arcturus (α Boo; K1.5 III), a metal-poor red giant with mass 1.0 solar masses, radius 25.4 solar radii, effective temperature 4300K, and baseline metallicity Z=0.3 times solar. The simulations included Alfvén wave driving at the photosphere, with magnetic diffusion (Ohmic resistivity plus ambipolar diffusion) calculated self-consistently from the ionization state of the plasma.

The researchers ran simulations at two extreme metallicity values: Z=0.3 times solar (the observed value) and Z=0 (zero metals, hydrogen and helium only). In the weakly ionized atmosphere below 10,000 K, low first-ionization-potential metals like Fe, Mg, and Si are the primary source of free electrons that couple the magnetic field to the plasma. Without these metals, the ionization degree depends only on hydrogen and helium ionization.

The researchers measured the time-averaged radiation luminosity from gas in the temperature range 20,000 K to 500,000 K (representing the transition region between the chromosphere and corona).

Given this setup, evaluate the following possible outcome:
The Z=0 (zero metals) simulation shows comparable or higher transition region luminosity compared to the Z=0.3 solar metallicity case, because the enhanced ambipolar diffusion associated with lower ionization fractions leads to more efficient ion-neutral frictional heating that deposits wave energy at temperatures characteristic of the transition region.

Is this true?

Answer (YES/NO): NO